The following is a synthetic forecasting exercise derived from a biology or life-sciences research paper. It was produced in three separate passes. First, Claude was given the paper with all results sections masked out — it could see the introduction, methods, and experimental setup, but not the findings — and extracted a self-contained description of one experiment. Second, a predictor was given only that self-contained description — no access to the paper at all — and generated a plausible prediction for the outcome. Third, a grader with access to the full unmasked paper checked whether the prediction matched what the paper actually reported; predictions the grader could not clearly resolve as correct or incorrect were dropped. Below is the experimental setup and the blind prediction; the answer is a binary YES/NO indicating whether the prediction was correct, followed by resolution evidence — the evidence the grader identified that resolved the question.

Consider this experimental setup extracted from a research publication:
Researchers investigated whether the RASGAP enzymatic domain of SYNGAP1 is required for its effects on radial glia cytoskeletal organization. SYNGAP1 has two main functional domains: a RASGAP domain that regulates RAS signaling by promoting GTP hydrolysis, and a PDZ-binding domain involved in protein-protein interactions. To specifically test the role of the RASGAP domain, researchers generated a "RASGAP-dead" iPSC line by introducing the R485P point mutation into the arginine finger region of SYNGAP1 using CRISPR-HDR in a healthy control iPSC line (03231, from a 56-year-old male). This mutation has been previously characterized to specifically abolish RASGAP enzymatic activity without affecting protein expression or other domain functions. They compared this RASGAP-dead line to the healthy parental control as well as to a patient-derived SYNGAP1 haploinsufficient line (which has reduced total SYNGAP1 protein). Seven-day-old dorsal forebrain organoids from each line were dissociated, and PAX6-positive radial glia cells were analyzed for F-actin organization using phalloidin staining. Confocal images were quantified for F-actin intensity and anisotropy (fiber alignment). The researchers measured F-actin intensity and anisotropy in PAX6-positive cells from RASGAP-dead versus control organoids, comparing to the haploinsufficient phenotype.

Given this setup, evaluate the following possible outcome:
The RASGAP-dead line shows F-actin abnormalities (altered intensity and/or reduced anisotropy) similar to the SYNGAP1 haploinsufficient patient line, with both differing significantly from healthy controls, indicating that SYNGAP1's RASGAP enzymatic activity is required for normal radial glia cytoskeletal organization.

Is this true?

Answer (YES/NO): YES